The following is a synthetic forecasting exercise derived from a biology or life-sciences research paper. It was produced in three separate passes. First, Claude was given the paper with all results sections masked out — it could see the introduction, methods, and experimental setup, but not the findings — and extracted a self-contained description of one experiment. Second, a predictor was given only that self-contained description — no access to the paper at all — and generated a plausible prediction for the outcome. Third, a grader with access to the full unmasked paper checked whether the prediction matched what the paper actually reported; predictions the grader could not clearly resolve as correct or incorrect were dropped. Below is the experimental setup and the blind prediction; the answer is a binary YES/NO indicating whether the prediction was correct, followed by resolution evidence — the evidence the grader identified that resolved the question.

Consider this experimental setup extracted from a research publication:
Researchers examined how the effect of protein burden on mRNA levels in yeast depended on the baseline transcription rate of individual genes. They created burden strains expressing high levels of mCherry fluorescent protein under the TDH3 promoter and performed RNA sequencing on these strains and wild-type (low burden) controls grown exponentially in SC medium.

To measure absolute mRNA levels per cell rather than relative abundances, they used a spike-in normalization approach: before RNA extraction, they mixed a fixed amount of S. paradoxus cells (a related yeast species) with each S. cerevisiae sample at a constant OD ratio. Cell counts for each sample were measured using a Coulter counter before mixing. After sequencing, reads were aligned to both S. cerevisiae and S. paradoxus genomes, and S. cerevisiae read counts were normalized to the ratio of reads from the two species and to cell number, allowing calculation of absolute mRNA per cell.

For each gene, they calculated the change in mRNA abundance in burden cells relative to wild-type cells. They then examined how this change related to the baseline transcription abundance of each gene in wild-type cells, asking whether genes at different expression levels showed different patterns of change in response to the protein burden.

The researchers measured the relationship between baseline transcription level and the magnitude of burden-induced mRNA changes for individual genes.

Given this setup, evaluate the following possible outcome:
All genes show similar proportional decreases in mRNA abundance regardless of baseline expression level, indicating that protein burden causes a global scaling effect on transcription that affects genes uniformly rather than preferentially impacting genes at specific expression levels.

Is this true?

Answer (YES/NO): NO